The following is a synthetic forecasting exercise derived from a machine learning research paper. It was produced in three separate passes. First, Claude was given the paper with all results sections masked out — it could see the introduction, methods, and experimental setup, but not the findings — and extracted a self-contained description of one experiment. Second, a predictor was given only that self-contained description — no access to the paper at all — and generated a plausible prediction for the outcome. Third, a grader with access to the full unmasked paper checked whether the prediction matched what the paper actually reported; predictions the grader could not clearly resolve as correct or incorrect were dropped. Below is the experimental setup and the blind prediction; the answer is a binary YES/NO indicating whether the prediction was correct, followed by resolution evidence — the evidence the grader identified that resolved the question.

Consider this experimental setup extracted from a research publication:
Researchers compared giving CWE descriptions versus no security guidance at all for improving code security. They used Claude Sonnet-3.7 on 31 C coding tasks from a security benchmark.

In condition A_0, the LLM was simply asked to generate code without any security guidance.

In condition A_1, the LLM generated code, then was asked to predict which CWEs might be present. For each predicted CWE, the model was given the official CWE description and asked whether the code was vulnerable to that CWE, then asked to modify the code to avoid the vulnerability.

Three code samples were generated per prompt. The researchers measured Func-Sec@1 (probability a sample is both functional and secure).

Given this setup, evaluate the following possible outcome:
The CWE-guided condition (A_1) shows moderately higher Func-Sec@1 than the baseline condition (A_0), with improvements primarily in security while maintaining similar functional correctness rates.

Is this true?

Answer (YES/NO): NO